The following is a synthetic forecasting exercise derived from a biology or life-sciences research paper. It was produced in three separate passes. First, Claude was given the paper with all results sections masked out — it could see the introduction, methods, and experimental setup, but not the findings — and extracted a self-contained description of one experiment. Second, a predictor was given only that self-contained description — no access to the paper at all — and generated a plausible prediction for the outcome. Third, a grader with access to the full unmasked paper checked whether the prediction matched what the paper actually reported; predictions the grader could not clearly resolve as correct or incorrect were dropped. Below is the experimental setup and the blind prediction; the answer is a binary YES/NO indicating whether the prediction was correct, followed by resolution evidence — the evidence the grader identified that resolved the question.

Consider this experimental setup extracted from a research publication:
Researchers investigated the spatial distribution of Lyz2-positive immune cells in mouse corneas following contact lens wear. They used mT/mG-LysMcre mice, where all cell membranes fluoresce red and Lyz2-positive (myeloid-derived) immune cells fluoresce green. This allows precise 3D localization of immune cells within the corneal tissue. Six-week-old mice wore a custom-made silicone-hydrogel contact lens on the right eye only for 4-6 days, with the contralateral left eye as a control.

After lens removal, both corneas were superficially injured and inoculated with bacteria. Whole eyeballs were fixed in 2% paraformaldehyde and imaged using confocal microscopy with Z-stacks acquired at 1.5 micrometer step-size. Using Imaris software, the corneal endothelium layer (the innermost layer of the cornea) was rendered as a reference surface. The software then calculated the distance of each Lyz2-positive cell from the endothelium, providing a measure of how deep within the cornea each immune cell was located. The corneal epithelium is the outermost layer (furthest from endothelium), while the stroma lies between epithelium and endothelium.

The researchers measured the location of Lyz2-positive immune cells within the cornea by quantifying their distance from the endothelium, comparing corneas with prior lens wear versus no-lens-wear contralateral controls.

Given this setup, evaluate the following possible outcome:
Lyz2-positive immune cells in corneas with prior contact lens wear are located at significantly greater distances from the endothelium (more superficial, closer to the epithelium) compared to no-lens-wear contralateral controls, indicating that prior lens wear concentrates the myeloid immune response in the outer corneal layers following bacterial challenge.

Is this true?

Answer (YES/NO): NO